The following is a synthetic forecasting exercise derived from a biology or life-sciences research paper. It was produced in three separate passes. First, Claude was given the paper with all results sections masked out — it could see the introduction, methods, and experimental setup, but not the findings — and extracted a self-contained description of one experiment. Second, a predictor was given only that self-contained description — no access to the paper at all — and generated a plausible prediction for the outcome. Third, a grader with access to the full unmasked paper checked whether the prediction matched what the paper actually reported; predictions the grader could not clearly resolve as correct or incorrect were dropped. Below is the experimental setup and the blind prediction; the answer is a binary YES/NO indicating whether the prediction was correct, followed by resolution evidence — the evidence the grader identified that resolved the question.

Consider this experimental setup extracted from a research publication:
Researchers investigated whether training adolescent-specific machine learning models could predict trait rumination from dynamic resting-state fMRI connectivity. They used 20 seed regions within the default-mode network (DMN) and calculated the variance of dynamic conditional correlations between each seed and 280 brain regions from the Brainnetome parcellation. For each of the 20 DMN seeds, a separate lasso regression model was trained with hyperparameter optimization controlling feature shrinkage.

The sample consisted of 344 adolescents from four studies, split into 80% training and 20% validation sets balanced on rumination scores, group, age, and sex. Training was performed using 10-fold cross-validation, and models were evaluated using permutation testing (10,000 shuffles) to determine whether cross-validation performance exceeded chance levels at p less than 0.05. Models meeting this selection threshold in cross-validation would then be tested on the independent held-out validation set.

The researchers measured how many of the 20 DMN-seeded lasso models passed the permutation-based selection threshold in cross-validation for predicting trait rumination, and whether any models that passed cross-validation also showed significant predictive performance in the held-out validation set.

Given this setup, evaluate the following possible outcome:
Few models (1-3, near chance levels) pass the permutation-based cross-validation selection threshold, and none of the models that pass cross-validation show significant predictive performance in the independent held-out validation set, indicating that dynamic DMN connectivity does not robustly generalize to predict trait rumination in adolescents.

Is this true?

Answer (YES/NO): YES